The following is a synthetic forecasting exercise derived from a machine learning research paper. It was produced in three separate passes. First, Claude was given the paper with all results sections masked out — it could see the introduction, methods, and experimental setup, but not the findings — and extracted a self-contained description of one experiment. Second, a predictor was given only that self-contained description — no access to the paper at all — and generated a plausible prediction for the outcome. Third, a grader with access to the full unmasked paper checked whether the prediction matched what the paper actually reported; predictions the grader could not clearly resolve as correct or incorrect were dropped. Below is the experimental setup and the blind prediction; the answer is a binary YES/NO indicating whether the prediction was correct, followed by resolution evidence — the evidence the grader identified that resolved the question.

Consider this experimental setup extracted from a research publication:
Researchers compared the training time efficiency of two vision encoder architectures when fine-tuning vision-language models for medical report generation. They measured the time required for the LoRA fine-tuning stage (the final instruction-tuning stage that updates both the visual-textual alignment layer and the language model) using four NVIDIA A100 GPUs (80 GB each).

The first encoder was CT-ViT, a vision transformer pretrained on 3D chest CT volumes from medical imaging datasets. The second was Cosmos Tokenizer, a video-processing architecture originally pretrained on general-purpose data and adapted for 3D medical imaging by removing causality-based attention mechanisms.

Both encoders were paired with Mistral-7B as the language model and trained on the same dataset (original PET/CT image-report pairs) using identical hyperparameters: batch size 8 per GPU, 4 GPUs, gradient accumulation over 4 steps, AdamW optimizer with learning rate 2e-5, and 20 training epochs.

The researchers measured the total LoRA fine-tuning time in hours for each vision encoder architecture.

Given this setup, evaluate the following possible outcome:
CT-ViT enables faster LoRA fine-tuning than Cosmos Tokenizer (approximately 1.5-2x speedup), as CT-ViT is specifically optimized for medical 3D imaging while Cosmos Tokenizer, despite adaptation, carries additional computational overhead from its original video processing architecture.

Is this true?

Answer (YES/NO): NO